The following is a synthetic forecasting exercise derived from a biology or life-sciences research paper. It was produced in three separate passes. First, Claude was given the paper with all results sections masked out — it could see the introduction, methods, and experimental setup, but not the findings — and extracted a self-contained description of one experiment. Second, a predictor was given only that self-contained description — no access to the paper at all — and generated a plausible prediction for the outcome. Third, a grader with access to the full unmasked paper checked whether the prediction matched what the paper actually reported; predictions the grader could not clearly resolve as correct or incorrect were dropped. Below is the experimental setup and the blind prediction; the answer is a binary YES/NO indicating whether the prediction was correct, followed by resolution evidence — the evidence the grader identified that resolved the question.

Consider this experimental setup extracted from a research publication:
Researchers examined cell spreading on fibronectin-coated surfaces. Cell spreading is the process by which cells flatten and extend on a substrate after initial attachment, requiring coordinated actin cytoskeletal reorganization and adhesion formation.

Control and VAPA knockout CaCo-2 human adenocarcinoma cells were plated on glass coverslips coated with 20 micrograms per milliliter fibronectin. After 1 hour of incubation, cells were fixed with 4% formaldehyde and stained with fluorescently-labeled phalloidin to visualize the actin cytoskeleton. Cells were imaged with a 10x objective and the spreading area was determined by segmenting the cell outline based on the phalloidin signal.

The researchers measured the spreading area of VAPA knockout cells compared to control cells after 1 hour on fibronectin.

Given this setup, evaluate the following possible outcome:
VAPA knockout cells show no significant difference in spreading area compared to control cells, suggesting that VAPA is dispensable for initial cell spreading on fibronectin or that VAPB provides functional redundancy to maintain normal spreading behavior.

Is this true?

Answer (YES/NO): NO